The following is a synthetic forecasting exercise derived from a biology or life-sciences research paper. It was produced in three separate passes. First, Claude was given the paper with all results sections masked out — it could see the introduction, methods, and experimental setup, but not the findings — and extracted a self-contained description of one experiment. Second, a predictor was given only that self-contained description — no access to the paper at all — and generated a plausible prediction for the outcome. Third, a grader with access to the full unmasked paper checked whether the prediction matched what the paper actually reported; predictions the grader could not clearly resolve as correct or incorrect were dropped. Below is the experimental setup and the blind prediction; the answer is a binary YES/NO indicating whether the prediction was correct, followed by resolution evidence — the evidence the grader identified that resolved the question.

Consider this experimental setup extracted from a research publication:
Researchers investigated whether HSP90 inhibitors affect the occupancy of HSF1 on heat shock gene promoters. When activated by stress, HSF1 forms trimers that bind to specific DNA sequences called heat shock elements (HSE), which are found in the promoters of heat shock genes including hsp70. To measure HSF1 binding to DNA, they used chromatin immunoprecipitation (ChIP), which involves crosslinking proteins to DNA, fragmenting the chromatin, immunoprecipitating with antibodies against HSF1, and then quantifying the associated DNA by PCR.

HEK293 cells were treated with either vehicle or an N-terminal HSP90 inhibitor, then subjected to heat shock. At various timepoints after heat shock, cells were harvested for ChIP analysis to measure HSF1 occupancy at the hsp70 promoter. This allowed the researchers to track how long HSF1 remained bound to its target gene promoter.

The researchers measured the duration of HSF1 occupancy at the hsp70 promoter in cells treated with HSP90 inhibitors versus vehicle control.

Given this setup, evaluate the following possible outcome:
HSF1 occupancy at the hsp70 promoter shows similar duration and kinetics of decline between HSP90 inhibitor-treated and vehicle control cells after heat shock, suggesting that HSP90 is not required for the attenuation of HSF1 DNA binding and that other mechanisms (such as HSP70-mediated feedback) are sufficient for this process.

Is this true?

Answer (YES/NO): NO